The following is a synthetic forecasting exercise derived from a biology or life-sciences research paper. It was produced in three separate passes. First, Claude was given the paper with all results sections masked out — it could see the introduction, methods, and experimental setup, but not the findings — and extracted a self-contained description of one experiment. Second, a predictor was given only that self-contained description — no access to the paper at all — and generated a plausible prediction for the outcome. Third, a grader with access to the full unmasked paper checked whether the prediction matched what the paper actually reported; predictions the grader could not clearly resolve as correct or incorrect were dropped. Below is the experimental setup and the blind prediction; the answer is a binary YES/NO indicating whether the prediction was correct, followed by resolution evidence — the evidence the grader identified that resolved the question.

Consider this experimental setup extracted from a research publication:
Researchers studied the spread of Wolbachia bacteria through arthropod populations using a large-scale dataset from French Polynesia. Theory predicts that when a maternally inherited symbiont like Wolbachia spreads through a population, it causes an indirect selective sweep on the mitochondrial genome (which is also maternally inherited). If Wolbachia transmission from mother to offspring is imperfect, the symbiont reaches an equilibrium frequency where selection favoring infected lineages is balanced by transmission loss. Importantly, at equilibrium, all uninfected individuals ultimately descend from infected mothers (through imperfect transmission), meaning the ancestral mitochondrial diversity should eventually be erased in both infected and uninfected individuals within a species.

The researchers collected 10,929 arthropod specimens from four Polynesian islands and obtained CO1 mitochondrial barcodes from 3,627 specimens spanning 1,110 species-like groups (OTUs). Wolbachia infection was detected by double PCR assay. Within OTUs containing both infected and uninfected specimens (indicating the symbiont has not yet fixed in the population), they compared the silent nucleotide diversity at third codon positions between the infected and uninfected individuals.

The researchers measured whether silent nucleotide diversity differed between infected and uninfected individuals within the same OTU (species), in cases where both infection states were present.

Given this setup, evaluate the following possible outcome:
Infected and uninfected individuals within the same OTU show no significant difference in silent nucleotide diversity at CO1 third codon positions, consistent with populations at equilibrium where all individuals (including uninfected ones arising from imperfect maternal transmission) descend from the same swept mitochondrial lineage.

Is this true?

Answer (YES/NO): NO